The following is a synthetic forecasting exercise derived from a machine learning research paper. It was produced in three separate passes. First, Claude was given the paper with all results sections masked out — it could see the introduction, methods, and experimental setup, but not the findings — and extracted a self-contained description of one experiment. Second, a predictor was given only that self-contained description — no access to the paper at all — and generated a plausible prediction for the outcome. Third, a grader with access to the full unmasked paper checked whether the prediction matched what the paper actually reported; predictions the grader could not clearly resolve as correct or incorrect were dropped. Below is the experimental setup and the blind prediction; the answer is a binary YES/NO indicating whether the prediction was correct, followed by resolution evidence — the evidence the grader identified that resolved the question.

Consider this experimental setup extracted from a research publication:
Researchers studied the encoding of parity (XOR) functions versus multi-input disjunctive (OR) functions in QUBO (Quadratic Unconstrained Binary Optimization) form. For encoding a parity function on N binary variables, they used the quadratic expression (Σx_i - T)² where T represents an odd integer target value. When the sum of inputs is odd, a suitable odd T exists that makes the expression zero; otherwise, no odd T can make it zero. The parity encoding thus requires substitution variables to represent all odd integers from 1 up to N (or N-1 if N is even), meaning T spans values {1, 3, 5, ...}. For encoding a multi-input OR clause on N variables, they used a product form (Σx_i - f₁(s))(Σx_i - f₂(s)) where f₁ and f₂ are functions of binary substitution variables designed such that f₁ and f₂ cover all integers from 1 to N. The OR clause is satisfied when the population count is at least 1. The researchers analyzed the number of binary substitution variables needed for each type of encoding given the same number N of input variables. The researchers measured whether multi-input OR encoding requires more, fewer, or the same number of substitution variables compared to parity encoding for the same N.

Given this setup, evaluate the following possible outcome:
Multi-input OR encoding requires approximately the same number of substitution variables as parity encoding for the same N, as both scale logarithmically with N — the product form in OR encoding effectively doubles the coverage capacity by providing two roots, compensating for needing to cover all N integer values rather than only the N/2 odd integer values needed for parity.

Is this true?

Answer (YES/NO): NO